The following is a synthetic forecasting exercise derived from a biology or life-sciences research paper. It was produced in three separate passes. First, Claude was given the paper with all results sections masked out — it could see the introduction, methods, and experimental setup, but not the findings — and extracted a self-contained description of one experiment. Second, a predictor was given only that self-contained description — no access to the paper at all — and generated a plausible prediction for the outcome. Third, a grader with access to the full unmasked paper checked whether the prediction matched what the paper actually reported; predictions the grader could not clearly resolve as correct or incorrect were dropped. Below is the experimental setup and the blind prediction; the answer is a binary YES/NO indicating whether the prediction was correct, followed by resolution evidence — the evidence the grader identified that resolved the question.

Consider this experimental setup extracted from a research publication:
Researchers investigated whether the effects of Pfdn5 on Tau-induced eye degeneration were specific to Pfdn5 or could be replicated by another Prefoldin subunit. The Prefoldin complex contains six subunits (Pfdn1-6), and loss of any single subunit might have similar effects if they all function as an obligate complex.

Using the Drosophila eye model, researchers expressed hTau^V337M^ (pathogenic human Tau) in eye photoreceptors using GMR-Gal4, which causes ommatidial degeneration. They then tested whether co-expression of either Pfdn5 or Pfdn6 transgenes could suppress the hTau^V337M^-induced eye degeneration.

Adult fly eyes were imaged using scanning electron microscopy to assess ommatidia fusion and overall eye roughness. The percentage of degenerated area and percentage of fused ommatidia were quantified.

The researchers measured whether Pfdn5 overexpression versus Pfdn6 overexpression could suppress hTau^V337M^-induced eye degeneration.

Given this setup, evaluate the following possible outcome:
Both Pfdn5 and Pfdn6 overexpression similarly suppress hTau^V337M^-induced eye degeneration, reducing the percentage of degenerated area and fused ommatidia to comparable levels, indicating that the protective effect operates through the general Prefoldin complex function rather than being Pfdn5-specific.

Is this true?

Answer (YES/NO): YES